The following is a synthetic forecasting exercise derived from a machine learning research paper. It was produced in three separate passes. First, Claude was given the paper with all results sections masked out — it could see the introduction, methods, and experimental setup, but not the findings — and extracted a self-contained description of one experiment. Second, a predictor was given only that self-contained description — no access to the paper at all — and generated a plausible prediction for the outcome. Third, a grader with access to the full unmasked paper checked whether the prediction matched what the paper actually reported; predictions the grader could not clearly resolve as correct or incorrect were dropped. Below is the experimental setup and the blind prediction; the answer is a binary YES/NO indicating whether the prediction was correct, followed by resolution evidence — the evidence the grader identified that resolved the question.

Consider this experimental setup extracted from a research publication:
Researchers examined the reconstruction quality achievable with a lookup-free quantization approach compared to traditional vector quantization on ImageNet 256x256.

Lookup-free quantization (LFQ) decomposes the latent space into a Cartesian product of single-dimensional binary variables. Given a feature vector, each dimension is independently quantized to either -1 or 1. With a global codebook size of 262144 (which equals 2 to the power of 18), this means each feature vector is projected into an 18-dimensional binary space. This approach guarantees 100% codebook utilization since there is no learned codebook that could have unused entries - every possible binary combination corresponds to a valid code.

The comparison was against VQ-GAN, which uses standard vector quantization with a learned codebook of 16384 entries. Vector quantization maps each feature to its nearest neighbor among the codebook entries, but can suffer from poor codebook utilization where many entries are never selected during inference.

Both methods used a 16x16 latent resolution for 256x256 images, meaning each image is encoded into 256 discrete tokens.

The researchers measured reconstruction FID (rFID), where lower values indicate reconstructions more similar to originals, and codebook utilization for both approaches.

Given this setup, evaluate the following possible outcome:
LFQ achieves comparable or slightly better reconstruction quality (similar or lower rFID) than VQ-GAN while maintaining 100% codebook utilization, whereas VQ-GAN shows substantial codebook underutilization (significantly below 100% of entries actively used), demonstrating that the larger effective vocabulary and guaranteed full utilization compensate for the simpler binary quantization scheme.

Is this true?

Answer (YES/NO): NO